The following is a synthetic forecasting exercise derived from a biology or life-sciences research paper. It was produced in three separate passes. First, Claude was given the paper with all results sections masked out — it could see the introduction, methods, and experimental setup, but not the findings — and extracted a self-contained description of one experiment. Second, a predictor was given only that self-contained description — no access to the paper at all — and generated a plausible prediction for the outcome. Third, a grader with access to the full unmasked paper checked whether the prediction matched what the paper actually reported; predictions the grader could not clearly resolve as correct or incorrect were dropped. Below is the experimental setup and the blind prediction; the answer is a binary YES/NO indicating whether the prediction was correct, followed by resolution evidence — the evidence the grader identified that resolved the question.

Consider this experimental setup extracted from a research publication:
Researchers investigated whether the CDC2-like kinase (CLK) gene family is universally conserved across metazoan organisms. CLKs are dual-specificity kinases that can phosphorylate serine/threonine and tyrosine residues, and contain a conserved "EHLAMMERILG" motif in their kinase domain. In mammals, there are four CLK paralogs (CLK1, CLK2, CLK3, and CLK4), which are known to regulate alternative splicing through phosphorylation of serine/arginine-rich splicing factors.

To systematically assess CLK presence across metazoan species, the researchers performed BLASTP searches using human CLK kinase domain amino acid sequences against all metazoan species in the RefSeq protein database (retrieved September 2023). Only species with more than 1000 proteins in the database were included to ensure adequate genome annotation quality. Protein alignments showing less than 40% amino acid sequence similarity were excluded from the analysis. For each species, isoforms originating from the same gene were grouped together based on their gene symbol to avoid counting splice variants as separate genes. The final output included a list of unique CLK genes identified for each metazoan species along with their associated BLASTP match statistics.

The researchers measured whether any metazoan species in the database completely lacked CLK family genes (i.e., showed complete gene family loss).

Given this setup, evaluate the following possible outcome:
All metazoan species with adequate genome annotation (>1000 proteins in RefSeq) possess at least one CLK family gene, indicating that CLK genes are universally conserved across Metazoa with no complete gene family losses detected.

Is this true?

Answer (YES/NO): YES